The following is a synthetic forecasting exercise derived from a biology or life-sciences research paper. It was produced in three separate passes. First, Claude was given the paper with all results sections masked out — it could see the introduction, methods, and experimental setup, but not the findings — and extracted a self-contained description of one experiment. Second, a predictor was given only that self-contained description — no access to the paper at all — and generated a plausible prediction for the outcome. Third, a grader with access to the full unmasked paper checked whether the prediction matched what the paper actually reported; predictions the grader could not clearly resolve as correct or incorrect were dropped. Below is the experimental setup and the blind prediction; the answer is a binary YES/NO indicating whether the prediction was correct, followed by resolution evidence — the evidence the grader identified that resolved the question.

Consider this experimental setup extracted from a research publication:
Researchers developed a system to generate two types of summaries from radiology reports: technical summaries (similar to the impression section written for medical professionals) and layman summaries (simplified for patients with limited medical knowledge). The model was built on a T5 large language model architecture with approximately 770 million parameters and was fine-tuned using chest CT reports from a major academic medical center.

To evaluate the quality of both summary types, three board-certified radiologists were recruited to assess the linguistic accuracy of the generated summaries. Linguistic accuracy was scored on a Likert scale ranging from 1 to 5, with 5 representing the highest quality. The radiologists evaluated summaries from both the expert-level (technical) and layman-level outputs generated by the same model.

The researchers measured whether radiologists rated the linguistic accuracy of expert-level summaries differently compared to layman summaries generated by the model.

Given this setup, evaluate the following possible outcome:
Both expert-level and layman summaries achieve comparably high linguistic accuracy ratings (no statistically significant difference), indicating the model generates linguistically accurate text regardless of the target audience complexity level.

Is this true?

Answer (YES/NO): NO